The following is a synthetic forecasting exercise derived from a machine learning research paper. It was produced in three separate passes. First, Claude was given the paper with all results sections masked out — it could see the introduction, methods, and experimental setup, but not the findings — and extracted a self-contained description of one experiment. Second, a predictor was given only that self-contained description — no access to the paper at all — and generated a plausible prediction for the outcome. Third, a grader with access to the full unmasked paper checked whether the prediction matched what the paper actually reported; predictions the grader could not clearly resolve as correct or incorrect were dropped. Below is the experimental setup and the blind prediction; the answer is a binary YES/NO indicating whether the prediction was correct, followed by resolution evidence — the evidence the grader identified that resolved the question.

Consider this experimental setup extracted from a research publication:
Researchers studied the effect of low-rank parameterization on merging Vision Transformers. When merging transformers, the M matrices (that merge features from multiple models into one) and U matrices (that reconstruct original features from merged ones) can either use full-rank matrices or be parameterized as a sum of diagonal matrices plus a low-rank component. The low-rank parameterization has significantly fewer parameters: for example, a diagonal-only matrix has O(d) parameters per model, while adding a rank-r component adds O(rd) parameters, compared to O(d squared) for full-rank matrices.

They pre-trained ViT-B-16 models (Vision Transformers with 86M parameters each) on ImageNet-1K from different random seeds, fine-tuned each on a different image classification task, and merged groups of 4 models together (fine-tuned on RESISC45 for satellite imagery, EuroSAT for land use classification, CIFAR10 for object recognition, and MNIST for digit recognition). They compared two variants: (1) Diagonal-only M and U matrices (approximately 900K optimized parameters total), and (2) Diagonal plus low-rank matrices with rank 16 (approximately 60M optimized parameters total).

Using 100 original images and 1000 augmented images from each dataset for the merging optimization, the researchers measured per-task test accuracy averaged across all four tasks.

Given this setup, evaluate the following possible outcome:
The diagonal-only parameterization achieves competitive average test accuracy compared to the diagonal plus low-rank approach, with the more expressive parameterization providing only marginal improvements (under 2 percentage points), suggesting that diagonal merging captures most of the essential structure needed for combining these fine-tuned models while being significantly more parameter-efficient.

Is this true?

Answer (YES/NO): NO